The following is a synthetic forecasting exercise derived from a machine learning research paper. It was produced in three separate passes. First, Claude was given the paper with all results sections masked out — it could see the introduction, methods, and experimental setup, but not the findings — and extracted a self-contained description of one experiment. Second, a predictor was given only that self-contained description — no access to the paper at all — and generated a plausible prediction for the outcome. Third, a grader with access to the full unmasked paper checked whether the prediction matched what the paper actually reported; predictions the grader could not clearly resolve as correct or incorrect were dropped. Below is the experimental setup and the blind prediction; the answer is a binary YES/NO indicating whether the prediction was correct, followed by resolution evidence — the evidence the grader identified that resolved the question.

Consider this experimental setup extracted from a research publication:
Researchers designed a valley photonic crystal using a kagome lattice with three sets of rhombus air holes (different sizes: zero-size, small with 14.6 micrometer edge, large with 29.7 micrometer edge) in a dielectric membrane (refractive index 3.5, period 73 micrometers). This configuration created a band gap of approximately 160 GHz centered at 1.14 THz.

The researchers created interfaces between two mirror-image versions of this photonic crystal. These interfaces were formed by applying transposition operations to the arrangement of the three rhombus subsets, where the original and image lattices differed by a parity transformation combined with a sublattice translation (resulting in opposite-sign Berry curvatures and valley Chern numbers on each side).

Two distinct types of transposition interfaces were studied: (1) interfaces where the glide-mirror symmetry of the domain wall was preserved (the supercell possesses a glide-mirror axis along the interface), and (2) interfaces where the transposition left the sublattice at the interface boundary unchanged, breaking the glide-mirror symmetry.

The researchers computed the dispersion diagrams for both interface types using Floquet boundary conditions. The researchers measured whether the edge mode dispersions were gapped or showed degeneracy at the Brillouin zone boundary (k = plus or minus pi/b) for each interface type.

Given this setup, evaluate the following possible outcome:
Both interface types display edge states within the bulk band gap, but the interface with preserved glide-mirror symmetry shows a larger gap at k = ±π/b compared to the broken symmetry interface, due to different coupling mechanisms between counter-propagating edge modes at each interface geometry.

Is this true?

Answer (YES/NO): NO